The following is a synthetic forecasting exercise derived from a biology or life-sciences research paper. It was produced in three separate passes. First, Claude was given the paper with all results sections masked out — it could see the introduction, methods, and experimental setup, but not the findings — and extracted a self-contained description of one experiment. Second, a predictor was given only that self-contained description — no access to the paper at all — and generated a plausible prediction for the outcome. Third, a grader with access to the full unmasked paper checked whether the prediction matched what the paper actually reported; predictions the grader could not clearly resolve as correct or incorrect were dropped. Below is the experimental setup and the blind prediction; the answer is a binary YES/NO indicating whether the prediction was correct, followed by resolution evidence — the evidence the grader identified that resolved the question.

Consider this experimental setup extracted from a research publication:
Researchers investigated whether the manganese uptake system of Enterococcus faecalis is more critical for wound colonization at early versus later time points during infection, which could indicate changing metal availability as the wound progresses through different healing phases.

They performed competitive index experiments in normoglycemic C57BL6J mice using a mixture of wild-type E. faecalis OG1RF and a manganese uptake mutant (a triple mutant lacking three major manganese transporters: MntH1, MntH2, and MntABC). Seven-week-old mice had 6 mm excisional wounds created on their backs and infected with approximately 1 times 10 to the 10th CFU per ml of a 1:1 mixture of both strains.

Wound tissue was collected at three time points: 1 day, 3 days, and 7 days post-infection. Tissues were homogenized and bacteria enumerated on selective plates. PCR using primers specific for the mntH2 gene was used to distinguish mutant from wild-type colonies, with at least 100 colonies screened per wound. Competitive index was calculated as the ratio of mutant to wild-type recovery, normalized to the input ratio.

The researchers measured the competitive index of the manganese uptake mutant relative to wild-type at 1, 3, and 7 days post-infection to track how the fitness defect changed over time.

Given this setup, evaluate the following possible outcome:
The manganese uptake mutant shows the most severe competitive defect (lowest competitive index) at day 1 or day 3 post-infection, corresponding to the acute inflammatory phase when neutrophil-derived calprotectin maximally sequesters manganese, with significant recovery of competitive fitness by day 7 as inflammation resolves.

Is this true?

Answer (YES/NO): NO